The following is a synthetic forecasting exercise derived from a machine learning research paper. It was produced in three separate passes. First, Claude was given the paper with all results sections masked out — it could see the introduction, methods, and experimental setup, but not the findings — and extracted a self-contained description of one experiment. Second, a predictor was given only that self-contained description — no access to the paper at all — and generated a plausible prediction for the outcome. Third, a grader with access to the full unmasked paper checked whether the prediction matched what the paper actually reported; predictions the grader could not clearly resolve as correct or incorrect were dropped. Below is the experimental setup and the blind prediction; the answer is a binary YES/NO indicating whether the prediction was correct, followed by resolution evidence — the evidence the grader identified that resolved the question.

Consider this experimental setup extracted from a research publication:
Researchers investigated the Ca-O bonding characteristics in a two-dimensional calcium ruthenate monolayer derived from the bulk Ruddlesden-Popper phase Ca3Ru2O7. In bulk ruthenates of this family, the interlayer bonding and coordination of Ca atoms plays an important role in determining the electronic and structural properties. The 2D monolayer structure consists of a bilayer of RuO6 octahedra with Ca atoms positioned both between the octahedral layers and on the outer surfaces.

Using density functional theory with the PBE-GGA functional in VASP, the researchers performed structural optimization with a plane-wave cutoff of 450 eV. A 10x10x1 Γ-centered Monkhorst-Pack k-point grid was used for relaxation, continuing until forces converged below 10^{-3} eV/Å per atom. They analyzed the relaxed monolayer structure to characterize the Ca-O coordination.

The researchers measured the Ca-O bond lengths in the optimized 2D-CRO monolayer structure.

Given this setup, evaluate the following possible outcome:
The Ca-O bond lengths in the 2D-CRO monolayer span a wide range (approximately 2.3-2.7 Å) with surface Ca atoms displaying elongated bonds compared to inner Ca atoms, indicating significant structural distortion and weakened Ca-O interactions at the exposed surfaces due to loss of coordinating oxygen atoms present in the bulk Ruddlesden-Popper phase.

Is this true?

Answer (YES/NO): NO